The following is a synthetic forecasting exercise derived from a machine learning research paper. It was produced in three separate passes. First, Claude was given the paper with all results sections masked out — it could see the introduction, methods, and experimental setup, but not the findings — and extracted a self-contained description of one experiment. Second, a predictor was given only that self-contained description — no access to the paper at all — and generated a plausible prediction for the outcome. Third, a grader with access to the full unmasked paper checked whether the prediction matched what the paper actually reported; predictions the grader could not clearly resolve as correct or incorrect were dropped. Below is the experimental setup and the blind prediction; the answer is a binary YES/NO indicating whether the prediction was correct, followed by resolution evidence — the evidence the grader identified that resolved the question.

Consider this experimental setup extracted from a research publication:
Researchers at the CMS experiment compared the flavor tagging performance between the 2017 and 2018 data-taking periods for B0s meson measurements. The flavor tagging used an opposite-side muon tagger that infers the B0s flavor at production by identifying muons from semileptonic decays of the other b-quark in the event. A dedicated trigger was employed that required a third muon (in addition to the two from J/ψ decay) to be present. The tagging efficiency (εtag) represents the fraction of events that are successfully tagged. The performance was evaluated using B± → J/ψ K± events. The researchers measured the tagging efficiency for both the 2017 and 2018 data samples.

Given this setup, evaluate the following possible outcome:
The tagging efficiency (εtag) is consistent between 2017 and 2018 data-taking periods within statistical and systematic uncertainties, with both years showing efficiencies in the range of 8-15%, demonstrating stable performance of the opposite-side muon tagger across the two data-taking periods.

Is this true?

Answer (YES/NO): NO